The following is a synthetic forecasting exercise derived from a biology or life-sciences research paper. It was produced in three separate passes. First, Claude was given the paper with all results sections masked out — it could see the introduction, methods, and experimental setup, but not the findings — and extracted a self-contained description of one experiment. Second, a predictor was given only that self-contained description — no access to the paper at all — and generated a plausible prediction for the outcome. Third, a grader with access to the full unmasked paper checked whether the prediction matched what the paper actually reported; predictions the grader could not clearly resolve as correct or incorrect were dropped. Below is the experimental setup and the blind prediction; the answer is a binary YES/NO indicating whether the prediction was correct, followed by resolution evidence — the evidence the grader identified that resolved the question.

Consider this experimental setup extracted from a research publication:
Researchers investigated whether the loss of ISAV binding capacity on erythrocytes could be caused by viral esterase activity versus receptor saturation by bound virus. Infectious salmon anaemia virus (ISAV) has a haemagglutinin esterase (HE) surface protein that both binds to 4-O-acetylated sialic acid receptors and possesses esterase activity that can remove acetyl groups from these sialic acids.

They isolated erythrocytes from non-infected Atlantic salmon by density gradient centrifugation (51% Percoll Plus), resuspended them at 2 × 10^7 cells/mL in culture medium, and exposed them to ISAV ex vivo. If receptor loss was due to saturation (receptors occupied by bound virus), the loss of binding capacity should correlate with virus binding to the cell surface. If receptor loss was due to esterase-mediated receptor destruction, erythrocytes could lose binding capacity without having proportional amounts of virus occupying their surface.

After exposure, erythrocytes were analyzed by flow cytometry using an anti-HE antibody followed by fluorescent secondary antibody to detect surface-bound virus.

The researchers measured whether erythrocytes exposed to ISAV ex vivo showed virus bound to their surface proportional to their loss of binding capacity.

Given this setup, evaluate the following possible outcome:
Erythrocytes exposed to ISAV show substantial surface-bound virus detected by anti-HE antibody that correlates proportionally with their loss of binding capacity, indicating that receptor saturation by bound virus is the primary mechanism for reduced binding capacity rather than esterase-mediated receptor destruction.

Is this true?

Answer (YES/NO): NO